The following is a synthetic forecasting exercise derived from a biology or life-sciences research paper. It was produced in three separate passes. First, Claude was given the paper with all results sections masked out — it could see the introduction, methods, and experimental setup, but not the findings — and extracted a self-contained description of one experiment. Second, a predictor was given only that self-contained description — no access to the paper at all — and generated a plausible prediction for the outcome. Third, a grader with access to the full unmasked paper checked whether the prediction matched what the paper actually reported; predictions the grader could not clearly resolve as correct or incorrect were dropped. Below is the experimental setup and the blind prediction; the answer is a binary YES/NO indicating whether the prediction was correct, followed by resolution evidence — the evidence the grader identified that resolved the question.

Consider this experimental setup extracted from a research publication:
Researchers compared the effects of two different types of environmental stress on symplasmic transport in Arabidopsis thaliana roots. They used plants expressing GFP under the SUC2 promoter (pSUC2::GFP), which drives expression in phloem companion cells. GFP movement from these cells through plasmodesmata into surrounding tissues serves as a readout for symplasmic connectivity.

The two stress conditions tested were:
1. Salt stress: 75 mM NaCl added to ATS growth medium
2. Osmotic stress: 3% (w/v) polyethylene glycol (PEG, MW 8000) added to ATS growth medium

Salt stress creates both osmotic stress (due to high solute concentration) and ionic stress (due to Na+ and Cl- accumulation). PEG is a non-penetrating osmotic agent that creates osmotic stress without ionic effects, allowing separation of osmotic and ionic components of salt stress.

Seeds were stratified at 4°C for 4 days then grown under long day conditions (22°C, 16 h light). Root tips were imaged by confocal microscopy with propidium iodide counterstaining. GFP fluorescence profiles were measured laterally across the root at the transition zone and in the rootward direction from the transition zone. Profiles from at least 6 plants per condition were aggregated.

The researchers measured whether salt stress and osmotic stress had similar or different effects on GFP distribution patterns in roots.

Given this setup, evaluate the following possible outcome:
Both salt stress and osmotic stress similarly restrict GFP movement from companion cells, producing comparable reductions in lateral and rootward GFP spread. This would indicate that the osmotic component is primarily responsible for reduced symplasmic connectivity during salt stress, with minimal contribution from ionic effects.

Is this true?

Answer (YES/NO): NO